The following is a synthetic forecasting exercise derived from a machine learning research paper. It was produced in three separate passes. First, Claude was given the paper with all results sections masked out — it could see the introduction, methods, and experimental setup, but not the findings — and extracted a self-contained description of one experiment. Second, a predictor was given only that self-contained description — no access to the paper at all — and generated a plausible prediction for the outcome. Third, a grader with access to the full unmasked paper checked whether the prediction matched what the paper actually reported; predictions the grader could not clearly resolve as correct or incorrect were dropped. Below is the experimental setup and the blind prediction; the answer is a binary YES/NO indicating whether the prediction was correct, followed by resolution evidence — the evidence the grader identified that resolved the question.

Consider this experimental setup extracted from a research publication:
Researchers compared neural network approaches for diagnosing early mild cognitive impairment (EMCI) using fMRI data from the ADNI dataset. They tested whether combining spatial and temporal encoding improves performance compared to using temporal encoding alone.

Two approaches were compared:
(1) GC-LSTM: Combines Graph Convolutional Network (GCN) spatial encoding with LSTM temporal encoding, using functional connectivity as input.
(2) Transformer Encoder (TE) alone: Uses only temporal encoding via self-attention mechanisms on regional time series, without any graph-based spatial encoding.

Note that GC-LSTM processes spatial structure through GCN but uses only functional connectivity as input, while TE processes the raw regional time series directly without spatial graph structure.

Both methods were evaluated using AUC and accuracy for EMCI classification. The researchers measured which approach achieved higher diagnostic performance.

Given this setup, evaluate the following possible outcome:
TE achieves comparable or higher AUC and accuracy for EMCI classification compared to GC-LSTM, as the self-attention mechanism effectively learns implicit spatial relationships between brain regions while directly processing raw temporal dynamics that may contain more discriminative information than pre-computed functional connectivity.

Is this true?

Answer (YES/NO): YES